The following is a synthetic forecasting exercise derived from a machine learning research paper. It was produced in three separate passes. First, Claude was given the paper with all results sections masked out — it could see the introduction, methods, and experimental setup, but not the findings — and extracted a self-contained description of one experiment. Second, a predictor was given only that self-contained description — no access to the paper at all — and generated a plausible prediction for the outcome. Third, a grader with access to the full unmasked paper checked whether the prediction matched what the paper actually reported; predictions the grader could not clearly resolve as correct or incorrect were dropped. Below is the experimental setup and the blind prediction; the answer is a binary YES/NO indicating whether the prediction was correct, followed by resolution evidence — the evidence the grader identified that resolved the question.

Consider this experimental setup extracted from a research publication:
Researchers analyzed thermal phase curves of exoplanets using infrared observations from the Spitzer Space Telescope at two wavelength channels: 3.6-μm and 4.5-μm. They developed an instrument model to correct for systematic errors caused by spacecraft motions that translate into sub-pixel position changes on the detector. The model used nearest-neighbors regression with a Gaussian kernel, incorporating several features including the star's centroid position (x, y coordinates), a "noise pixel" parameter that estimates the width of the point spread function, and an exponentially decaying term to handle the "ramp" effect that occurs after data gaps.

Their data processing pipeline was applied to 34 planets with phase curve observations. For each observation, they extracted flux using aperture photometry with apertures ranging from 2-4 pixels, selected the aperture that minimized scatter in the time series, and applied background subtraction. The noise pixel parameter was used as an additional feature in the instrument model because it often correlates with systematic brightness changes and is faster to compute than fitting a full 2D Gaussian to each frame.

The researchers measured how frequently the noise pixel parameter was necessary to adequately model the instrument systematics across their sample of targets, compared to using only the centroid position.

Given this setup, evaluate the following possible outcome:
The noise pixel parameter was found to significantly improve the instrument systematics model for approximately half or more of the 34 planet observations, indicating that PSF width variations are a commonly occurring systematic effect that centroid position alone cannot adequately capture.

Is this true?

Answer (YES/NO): YES